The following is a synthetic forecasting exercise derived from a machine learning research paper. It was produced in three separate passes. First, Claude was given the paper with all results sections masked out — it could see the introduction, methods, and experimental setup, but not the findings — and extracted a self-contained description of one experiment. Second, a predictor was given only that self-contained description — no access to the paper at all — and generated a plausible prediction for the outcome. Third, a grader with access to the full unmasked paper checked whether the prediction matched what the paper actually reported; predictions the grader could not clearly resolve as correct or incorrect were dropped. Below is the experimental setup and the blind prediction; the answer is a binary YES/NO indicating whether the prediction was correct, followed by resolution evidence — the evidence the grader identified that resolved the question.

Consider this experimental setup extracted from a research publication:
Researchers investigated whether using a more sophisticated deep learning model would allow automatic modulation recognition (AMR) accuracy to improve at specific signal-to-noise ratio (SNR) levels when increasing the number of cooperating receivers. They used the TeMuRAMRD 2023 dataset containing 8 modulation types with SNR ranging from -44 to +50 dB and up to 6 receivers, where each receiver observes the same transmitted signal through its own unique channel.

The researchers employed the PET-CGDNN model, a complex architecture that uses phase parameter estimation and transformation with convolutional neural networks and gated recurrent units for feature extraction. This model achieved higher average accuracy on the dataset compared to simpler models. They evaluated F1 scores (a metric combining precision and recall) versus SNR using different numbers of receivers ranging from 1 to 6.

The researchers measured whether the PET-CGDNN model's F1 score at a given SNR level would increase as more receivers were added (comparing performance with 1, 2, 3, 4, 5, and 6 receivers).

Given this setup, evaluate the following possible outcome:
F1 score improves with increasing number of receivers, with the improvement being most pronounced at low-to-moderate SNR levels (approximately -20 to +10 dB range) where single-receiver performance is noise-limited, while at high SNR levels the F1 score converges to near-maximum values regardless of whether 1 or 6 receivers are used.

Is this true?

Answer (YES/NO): NO